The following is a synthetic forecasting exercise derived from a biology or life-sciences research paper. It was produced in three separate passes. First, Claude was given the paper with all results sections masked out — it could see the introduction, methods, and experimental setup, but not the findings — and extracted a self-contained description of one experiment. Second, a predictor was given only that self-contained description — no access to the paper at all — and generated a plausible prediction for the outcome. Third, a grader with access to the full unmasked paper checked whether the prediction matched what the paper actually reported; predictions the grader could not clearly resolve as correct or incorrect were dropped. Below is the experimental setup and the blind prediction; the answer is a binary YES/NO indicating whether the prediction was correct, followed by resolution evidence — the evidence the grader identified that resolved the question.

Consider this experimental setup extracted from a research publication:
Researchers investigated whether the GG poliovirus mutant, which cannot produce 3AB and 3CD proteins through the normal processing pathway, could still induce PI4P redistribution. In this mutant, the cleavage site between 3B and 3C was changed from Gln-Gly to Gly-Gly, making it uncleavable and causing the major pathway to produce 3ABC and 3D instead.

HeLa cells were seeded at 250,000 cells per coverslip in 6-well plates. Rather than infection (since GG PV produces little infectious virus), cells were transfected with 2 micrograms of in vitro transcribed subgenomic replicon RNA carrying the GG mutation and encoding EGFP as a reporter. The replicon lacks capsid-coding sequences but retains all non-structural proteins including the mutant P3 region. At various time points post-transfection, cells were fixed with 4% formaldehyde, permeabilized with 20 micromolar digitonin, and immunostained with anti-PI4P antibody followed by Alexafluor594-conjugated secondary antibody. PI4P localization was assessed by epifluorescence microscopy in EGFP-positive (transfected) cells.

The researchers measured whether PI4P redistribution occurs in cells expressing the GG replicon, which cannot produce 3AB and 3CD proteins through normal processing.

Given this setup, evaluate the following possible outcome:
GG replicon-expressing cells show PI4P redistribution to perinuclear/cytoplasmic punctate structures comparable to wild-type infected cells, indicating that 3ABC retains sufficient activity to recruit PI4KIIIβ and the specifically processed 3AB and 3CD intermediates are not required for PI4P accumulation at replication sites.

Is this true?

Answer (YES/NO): NO